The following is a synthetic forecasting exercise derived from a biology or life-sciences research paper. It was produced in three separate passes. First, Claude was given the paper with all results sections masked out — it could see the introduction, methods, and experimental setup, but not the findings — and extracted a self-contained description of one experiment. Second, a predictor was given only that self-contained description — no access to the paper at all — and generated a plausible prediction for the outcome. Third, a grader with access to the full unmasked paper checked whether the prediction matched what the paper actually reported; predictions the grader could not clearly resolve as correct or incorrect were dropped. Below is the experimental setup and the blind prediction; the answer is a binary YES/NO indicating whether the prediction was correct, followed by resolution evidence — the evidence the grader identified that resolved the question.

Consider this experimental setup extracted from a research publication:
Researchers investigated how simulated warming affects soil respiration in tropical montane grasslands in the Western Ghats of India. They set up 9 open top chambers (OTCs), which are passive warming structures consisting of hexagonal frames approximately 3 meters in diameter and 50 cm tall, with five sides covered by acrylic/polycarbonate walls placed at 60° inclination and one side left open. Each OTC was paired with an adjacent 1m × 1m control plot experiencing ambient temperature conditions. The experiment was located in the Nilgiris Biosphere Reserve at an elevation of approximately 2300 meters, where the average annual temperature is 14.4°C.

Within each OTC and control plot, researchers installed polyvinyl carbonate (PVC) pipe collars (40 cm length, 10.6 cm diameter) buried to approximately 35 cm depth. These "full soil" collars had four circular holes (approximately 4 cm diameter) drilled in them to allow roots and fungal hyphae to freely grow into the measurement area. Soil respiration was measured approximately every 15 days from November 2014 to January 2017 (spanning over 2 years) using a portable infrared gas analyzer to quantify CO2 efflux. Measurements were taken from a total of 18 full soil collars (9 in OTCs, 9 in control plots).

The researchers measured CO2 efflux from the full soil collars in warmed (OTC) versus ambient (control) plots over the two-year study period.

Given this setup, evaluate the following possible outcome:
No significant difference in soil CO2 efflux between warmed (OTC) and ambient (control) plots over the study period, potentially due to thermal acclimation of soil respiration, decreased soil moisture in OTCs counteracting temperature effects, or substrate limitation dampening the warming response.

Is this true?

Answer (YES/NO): NO